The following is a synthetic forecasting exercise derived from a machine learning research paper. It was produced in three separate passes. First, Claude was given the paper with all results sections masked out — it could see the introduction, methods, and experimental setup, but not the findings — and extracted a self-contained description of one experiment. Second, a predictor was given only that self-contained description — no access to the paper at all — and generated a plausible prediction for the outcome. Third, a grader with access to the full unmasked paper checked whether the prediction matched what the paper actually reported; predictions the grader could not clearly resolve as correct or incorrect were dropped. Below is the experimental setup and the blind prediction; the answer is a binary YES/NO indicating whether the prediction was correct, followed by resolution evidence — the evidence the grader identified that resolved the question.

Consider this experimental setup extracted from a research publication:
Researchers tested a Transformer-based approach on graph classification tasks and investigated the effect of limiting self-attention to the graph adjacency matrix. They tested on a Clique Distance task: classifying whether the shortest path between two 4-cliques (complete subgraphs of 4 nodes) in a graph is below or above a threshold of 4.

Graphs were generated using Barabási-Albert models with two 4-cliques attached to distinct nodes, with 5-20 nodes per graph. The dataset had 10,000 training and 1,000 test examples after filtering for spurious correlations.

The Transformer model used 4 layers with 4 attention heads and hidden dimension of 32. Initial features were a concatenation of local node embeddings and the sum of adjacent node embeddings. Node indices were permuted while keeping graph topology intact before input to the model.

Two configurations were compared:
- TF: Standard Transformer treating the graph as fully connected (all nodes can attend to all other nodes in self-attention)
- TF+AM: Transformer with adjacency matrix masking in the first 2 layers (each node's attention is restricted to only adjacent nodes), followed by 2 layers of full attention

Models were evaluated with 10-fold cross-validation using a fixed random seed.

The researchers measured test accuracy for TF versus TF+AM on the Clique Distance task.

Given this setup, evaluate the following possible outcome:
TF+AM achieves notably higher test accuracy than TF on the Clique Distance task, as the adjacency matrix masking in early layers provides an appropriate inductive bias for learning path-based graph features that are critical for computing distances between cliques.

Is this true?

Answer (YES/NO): YES